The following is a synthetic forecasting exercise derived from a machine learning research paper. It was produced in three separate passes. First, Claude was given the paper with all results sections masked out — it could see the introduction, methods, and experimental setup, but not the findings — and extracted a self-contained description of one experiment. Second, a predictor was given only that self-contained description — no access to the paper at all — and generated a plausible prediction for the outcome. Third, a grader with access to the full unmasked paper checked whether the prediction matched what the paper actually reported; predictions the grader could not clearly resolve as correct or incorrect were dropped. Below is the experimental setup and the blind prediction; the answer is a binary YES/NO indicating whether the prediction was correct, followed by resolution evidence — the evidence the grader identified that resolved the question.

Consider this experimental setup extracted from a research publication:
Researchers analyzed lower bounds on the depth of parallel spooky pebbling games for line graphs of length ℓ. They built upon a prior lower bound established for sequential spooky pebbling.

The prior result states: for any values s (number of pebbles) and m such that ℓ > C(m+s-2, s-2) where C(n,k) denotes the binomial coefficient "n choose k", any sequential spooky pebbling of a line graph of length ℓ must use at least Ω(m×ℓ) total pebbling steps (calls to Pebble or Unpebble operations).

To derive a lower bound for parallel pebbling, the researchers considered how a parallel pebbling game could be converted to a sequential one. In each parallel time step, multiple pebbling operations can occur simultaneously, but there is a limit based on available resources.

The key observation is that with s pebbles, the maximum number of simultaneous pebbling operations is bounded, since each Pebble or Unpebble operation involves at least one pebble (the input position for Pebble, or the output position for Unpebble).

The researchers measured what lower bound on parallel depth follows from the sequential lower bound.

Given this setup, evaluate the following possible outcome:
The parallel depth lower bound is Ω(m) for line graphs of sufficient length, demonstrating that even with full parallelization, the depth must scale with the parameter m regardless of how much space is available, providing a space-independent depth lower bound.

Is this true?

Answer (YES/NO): NO